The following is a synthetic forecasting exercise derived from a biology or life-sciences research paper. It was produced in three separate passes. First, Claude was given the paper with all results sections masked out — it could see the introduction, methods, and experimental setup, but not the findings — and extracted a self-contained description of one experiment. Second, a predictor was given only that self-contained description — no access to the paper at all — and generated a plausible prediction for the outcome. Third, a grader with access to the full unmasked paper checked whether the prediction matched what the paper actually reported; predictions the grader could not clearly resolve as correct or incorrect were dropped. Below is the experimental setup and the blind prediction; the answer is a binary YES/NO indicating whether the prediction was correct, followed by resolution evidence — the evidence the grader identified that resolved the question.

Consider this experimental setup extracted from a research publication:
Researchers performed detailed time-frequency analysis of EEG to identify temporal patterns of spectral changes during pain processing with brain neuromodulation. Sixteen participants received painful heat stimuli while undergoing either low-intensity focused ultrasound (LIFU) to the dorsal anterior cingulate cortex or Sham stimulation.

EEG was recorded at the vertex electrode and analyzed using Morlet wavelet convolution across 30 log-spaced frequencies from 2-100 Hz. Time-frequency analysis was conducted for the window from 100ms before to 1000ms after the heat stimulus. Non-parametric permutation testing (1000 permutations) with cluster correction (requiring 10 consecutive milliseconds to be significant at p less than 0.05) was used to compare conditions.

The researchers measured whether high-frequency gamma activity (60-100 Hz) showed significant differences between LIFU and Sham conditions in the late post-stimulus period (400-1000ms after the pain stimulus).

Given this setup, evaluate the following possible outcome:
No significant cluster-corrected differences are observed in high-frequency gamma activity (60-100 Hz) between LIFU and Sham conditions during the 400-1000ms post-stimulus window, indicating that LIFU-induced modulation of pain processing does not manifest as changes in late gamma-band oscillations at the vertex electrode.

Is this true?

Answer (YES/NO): NO